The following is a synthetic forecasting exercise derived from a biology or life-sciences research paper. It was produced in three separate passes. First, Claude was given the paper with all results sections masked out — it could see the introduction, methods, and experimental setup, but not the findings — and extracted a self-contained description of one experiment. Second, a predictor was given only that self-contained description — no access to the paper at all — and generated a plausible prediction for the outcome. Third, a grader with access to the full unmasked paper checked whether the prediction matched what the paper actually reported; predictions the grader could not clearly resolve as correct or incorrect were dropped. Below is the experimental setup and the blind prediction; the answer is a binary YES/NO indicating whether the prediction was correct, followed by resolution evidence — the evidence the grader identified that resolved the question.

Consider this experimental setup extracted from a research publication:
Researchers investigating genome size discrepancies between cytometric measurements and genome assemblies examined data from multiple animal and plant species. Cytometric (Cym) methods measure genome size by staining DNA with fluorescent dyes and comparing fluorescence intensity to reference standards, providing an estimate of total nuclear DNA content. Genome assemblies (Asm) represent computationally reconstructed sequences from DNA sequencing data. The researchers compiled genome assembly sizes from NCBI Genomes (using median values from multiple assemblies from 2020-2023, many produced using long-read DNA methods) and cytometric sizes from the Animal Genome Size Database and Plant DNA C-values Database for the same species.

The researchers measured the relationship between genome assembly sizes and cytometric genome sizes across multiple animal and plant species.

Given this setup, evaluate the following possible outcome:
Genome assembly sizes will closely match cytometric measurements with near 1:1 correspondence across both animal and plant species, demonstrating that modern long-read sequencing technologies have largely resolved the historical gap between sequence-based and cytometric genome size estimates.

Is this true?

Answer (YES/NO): NO